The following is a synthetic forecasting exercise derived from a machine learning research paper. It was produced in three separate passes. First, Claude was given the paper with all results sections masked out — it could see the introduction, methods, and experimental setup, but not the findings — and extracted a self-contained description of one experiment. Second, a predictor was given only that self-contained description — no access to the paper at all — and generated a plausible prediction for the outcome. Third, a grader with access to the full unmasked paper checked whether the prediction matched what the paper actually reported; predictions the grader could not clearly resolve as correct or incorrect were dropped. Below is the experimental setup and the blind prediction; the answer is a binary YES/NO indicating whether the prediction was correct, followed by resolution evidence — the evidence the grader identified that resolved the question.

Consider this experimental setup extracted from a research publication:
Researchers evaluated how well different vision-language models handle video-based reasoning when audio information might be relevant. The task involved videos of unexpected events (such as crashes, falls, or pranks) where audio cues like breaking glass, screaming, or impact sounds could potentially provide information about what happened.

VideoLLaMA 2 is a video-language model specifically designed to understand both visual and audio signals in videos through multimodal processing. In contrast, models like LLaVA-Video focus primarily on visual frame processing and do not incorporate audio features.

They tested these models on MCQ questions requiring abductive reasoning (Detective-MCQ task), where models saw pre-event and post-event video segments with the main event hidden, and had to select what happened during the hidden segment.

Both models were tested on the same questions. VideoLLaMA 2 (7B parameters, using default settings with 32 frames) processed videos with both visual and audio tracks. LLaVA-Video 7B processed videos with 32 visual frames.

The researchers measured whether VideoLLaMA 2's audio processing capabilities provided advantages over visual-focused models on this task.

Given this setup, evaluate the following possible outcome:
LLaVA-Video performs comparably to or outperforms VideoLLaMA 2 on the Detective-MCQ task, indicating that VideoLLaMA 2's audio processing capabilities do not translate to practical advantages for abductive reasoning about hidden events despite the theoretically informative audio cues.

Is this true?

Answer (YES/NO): YES